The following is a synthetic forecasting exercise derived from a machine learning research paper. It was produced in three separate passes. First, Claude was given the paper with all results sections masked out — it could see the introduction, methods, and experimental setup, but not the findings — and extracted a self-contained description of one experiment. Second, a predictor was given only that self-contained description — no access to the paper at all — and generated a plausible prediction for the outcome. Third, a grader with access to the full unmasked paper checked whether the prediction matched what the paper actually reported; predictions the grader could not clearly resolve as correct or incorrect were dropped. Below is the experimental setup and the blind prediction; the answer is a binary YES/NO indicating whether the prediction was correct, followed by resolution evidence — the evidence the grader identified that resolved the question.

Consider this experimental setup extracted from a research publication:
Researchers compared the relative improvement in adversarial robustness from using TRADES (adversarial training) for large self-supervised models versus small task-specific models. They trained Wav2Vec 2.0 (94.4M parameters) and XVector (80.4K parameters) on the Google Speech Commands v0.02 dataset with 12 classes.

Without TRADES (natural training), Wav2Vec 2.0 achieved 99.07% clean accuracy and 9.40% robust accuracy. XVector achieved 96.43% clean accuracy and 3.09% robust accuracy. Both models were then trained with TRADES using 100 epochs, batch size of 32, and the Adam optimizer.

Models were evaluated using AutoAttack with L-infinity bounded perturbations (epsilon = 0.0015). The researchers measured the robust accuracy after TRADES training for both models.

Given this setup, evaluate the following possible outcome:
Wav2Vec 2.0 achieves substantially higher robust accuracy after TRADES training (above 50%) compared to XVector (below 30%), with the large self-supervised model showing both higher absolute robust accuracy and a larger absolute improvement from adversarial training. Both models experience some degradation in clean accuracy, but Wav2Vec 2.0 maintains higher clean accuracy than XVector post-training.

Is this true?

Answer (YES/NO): NO